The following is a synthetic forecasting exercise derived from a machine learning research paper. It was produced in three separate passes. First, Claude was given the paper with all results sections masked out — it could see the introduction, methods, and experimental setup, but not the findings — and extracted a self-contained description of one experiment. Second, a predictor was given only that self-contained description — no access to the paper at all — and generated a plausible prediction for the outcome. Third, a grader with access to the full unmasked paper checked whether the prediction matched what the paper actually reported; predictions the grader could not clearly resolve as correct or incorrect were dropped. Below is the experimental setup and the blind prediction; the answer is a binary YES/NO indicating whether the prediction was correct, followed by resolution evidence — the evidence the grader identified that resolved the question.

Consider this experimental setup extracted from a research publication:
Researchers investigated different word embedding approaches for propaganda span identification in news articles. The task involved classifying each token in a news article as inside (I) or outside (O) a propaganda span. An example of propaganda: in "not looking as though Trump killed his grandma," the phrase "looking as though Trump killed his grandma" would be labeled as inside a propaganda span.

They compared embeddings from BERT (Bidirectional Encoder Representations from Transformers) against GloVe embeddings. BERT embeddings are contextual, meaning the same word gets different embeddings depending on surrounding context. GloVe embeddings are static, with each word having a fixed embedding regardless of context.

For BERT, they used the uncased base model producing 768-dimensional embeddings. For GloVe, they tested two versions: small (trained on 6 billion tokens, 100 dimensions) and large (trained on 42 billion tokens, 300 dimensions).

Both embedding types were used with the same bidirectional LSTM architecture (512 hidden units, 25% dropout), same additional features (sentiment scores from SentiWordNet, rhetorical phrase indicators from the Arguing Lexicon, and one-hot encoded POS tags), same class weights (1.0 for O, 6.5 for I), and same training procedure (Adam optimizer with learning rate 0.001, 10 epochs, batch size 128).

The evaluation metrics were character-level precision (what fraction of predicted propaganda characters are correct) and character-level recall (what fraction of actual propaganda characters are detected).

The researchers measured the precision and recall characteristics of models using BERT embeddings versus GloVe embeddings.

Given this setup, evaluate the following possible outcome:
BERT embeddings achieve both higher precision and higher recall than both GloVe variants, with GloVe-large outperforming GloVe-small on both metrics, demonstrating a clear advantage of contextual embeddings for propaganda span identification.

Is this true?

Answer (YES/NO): NO